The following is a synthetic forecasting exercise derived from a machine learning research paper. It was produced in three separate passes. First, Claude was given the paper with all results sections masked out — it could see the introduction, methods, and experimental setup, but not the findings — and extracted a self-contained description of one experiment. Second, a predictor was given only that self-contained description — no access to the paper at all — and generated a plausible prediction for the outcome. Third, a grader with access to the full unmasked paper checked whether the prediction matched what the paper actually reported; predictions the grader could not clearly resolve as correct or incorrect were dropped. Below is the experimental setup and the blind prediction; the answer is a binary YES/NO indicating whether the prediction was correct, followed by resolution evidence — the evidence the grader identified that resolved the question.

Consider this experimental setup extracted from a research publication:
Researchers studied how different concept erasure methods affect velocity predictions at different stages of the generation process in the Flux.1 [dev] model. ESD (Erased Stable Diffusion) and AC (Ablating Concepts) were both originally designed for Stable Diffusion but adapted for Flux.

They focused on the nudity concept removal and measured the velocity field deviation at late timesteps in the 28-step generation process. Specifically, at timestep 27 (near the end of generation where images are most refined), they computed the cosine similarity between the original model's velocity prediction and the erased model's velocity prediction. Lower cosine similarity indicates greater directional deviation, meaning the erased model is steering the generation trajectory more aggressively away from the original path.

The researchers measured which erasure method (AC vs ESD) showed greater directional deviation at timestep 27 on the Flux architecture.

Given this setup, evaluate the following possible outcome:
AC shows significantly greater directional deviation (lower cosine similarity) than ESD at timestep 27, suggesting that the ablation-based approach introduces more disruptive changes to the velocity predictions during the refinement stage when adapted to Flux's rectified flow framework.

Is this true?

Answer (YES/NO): NO